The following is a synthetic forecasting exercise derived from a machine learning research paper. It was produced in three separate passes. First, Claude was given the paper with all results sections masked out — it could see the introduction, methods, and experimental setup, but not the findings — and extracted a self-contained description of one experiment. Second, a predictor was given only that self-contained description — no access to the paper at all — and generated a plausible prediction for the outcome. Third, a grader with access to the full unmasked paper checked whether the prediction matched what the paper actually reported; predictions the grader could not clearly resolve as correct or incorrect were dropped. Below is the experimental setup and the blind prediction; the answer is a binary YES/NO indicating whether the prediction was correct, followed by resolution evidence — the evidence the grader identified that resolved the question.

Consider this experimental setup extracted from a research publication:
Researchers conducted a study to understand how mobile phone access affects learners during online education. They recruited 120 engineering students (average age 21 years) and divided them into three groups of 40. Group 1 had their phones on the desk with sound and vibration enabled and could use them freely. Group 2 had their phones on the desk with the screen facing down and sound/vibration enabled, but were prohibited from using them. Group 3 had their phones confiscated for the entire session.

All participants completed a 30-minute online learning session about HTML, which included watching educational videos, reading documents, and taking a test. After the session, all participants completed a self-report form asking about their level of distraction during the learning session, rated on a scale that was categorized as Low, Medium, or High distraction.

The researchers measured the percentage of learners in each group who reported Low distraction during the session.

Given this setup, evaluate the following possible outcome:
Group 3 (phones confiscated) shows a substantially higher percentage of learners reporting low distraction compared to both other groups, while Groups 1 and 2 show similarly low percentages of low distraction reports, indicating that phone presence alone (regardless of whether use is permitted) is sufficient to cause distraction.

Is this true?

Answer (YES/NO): YES